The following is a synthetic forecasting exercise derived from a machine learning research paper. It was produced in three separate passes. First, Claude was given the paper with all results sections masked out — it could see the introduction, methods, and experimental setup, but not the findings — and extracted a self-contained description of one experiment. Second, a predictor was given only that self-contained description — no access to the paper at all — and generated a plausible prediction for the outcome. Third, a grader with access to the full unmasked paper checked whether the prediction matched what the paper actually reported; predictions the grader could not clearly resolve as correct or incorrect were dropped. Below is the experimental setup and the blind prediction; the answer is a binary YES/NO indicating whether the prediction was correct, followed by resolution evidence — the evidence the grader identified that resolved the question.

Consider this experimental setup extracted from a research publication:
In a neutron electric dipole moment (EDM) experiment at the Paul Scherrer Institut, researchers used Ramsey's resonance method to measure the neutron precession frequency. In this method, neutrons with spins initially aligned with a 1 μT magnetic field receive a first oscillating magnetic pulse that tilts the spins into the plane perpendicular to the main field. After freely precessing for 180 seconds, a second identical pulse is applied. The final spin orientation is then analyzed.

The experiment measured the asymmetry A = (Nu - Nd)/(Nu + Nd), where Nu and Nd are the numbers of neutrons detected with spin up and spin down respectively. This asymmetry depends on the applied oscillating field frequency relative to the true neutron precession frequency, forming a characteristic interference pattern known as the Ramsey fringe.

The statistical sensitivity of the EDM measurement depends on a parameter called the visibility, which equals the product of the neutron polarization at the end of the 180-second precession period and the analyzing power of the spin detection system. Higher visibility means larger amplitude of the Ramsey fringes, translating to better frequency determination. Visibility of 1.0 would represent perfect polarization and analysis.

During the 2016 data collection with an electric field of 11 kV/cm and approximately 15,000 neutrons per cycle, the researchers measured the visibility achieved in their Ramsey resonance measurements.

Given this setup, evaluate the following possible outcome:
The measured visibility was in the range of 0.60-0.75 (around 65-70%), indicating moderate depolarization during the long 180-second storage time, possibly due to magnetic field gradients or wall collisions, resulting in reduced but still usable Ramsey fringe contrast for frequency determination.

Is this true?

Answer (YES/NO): NO